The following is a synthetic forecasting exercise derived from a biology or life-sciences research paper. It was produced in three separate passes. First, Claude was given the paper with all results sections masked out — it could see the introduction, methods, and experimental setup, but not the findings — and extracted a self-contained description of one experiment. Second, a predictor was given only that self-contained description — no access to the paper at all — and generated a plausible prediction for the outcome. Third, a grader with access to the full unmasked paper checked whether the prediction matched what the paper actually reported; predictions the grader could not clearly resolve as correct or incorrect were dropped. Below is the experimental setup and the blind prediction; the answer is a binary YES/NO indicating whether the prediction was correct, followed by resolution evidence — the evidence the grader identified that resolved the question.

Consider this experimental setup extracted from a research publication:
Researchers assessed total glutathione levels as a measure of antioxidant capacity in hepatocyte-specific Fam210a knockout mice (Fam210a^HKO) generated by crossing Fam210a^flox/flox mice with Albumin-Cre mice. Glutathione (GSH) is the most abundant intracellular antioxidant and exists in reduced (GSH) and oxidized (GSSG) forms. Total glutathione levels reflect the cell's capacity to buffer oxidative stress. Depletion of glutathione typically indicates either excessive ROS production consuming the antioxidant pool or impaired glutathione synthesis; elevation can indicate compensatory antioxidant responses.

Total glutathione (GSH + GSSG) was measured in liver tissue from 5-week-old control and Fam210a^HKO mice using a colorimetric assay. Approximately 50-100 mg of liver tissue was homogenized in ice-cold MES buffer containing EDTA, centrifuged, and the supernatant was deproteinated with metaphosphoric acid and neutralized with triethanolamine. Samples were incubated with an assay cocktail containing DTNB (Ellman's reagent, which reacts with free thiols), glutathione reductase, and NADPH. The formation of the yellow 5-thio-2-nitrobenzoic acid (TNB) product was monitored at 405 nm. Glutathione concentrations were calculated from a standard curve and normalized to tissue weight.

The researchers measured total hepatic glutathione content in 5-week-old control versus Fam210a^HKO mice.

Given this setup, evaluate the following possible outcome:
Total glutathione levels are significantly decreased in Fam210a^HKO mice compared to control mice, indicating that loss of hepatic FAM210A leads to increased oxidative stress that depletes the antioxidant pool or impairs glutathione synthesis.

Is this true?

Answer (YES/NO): NO